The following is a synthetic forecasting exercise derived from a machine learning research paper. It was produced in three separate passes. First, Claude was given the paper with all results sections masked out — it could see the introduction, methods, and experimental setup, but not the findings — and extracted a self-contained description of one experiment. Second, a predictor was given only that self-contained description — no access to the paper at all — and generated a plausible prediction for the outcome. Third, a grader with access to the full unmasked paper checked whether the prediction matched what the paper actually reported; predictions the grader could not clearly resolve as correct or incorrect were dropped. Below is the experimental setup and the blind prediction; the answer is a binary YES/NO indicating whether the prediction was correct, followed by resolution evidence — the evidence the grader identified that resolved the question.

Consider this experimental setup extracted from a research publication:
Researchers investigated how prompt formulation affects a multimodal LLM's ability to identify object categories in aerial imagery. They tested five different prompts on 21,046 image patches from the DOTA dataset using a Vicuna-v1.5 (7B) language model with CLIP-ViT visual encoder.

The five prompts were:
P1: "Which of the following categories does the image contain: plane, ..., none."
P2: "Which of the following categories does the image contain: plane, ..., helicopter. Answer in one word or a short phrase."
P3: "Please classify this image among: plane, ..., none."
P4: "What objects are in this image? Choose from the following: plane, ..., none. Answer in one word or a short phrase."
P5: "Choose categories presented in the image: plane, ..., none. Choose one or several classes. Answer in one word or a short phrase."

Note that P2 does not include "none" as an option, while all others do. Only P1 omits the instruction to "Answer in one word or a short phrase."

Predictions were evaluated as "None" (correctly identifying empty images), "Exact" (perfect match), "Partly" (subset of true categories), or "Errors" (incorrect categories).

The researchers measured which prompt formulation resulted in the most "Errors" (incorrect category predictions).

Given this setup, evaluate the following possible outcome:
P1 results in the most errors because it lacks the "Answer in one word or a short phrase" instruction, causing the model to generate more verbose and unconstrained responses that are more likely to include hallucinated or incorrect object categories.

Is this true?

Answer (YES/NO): YES